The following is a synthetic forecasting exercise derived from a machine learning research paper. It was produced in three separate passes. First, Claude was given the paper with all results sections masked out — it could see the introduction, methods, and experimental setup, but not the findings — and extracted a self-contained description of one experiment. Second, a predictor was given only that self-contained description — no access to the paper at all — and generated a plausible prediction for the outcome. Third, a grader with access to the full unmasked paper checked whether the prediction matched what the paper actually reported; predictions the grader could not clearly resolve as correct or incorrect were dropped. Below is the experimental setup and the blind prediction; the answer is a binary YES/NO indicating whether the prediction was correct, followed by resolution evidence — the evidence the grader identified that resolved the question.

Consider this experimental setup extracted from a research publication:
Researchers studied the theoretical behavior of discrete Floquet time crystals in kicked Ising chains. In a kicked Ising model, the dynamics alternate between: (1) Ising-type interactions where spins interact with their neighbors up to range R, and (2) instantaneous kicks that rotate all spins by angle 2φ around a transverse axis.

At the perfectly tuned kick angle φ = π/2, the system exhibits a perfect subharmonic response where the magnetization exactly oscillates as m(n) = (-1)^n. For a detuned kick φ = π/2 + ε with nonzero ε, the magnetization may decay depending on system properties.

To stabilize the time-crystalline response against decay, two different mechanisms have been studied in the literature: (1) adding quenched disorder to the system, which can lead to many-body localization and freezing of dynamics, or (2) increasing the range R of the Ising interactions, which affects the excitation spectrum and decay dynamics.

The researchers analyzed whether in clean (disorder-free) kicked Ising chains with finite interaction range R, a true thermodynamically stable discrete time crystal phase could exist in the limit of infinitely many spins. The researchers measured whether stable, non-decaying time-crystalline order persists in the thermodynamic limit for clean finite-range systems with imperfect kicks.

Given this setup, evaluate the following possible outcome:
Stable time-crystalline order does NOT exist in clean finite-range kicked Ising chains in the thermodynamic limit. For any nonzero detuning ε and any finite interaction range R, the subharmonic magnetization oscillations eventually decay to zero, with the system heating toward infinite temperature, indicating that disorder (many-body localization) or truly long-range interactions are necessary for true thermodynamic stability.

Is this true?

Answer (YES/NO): YES